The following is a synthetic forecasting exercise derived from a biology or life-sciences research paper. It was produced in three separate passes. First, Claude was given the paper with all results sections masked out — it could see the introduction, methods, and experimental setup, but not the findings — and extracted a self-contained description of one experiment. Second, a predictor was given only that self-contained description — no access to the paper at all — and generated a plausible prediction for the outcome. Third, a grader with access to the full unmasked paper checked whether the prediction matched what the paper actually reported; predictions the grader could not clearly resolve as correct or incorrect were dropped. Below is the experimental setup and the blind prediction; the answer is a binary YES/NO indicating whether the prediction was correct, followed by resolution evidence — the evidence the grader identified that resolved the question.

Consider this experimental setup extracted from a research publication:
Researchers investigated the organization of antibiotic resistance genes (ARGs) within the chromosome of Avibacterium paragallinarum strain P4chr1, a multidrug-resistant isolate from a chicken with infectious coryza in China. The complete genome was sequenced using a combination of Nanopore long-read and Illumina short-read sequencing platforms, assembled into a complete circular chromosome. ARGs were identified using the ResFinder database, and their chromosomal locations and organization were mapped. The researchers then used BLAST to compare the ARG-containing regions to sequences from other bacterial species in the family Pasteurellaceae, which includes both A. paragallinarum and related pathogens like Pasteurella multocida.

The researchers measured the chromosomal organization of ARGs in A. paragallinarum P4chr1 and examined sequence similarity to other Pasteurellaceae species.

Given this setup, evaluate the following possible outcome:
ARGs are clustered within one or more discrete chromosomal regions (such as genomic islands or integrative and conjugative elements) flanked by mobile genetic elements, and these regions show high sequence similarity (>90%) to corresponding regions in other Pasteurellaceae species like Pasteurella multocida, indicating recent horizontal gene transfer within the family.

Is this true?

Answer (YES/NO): NO